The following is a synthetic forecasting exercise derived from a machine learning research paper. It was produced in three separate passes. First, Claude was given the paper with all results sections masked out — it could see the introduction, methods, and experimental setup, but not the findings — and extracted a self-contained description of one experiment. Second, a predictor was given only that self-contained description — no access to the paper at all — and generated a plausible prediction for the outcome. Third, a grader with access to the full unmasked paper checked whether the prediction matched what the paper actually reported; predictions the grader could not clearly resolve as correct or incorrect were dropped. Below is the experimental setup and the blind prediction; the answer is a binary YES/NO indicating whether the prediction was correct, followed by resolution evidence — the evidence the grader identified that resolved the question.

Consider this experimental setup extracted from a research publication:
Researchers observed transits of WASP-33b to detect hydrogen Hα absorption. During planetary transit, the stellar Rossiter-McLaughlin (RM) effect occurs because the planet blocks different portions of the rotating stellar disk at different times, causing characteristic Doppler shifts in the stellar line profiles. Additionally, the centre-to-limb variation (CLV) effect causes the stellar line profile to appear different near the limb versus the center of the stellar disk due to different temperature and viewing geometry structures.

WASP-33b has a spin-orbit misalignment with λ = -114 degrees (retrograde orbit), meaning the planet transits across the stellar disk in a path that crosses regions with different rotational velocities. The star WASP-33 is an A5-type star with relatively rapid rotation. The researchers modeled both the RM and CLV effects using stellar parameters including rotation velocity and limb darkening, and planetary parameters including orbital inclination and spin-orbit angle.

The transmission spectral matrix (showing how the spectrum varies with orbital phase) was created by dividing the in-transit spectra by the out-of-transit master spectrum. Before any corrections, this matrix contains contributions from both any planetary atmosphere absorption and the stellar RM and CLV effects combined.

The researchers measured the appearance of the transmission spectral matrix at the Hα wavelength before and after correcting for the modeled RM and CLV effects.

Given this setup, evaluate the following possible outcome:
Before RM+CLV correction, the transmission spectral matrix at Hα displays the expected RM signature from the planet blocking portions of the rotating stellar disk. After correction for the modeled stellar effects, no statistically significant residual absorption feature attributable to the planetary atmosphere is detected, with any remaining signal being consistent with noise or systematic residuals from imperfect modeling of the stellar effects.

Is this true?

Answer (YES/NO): NO